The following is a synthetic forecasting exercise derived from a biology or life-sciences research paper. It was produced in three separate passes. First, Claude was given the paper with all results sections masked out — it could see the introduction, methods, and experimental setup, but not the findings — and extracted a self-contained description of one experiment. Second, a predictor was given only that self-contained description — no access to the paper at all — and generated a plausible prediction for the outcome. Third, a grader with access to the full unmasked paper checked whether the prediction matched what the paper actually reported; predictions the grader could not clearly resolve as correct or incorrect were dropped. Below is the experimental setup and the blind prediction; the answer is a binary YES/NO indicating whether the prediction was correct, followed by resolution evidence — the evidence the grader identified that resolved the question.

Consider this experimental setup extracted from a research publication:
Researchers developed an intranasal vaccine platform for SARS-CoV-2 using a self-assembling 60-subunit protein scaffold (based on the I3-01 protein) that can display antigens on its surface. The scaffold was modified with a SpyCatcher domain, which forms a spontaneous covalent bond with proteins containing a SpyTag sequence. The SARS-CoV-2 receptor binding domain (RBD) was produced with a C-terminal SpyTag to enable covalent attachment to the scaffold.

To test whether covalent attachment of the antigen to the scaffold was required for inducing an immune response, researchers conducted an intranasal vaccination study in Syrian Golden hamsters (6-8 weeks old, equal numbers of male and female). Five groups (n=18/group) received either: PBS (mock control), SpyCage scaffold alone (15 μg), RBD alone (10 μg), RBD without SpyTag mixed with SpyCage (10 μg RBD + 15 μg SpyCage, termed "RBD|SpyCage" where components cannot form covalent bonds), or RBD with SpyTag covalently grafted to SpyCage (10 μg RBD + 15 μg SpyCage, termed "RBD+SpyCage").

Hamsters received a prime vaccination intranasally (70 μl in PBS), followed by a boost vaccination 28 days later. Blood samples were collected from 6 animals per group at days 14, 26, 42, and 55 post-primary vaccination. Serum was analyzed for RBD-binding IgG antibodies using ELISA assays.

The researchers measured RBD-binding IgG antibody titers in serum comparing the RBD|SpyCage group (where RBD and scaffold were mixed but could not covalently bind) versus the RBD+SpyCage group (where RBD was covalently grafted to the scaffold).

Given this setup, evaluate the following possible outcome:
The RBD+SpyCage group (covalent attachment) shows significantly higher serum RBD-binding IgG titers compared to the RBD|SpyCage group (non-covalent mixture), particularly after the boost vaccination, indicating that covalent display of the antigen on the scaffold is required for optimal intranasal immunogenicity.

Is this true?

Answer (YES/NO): YES